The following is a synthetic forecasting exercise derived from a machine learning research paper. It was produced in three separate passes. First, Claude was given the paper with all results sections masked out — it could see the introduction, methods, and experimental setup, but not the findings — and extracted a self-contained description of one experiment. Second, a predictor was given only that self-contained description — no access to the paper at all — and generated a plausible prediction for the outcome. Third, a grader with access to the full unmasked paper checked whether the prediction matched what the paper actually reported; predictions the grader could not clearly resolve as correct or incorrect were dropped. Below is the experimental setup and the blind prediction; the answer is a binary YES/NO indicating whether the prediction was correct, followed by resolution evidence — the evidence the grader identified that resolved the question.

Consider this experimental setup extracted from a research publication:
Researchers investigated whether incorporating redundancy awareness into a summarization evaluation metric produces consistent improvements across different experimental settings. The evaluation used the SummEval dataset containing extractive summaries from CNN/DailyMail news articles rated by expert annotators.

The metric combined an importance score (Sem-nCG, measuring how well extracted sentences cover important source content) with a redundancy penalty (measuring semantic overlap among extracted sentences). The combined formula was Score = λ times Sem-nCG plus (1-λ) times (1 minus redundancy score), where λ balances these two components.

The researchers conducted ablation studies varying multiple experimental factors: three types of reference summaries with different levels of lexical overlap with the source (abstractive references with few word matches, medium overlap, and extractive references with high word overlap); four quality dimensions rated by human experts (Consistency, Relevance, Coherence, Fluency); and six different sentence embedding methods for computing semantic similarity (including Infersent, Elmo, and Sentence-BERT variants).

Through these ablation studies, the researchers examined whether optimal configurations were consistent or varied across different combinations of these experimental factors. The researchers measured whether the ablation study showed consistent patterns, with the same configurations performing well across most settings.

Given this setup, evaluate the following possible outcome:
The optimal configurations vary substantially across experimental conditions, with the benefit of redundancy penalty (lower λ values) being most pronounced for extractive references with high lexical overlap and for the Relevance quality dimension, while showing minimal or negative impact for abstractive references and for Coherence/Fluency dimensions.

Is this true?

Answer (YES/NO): NO